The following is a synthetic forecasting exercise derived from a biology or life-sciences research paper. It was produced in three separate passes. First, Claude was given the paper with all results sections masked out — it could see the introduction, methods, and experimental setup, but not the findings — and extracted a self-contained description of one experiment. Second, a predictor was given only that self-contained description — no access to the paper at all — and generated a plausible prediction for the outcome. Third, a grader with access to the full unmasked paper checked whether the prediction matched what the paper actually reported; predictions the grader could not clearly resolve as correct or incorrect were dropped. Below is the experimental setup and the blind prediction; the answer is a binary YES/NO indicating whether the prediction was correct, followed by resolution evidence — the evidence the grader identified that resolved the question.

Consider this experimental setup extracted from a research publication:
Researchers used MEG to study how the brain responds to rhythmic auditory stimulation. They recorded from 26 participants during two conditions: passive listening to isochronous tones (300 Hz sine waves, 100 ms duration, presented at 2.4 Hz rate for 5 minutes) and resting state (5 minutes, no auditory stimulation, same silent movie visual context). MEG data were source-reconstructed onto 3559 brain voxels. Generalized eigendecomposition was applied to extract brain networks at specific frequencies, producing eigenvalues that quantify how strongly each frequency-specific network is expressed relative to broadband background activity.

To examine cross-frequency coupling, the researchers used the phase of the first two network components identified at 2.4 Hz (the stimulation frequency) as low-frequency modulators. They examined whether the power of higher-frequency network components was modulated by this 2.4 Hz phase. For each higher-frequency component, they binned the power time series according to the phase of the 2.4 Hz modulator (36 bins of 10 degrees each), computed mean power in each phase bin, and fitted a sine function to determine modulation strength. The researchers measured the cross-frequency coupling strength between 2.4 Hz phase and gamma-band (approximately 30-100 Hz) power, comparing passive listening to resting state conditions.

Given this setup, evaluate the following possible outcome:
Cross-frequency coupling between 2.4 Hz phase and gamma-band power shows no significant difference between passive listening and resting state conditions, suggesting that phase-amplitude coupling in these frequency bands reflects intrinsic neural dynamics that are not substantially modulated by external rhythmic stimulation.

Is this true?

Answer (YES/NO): NO